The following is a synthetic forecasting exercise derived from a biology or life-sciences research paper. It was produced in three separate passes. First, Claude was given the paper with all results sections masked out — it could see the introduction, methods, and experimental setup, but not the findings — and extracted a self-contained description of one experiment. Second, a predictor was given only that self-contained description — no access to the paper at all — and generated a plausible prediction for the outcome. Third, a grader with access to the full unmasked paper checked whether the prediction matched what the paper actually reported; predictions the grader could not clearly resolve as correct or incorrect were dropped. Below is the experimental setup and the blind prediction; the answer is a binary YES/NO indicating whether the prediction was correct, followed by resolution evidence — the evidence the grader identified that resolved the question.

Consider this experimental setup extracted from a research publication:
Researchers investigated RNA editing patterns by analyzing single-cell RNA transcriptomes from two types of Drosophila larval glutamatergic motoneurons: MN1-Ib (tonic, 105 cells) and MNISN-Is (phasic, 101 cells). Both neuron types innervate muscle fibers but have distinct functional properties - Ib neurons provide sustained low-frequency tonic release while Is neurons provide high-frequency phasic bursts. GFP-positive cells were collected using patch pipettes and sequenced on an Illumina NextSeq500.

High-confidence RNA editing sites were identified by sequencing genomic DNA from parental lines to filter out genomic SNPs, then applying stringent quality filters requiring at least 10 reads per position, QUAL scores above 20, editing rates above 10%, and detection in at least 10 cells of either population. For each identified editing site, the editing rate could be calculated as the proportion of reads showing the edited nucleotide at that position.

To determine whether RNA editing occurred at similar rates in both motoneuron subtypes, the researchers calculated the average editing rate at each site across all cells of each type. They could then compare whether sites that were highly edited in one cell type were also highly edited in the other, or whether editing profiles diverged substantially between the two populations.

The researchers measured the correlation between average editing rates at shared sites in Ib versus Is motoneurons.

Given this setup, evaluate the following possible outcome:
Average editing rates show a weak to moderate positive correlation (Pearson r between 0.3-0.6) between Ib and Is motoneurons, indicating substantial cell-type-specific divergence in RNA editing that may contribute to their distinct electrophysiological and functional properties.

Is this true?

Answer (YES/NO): NO